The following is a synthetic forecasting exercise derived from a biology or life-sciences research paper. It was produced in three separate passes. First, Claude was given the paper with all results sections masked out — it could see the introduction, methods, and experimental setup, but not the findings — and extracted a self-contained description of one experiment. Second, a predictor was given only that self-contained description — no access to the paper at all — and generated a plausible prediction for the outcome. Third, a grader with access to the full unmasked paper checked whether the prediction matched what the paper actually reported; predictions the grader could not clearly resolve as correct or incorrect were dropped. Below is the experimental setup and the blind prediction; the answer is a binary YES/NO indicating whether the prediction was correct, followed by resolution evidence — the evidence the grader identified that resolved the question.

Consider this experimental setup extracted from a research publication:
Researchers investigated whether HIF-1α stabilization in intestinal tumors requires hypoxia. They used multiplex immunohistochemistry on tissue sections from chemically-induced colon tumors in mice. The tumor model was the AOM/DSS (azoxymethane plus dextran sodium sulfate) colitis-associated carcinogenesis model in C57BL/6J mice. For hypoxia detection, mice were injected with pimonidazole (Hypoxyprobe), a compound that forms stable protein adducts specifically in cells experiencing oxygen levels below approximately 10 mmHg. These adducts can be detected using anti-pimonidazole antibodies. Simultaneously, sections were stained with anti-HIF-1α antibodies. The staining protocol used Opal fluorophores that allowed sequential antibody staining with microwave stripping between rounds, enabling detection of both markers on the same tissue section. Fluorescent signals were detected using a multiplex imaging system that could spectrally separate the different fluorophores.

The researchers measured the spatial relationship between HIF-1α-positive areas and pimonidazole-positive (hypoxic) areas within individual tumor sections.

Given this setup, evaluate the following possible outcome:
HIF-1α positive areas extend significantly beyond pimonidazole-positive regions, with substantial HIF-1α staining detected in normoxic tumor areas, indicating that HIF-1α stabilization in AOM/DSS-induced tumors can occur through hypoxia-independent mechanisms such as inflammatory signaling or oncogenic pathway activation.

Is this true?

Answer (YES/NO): YES